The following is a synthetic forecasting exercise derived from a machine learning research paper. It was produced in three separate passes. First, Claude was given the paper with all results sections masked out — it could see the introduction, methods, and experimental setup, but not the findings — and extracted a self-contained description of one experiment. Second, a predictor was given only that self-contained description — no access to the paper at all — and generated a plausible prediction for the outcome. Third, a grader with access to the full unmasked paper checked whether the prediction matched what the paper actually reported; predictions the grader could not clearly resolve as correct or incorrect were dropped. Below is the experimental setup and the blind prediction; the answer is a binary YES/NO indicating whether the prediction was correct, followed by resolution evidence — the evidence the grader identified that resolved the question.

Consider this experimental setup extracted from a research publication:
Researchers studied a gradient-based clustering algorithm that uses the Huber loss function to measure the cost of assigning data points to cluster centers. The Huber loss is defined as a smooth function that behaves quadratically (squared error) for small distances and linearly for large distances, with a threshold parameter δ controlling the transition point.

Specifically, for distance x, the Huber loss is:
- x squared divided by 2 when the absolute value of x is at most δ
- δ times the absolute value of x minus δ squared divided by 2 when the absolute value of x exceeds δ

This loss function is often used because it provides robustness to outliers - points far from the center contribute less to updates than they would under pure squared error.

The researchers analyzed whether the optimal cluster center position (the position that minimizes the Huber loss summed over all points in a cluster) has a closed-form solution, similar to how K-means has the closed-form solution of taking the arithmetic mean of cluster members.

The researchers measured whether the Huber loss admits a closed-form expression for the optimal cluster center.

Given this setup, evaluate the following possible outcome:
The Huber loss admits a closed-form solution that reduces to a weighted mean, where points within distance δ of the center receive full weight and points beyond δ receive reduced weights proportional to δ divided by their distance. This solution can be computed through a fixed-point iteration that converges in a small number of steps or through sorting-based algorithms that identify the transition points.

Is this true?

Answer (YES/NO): NO